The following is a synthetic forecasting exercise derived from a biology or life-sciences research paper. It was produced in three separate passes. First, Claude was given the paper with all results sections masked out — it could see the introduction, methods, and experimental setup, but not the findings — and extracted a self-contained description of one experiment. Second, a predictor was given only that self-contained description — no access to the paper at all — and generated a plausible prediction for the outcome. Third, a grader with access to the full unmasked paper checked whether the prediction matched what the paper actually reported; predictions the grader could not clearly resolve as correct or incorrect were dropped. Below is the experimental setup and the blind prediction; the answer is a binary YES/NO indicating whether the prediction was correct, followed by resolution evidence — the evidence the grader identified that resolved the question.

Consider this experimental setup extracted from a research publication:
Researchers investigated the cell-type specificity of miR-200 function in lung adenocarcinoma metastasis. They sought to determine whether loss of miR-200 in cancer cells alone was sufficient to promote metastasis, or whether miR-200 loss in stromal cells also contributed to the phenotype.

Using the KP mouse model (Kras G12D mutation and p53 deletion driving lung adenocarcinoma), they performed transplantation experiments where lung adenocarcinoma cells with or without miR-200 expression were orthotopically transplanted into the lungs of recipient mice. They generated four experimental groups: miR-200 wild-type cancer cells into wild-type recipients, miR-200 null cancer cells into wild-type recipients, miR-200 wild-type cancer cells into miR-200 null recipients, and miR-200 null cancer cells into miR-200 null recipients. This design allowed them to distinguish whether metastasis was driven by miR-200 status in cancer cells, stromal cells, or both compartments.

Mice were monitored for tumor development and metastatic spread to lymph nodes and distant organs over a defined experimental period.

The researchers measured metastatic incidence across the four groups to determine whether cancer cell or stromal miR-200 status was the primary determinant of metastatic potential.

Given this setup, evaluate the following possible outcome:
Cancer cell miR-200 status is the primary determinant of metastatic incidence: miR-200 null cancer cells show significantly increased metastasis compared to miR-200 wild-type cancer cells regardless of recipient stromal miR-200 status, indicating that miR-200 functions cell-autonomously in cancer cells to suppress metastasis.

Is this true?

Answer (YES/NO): YES